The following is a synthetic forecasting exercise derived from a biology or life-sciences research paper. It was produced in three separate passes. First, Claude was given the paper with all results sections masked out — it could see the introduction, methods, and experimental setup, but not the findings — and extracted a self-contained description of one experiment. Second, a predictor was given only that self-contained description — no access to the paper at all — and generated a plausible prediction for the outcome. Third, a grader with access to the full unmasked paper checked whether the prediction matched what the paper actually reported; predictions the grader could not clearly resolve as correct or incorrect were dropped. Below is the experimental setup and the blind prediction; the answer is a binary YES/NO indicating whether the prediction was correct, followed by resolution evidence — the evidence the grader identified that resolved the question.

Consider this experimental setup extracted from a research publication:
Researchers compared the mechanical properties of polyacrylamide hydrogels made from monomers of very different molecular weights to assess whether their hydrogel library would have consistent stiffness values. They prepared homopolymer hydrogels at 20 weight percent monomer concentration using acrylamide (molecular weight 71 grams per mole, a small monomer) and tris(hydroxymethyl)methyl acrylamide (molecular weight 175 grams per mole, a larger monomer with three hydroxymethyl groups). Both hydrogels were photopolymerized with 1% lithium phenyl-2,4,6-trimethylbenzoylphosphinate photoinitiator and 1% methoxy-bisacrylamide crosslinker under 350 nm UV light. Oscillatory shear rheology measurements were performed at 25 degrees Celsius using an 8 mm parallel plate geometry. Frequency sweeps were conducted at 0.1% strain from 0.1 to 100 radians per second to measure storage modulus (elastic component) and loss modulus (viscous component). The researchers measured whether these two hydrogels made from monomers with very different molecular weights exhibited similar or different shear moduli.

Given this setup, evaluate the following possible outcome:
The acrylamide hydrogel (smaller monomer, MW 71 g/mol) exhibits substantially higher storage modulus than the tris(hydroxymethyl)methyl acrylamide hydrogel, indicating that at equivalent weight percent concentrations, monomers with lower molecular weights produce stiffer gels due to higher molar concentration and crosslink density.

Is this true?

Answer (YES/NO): NO